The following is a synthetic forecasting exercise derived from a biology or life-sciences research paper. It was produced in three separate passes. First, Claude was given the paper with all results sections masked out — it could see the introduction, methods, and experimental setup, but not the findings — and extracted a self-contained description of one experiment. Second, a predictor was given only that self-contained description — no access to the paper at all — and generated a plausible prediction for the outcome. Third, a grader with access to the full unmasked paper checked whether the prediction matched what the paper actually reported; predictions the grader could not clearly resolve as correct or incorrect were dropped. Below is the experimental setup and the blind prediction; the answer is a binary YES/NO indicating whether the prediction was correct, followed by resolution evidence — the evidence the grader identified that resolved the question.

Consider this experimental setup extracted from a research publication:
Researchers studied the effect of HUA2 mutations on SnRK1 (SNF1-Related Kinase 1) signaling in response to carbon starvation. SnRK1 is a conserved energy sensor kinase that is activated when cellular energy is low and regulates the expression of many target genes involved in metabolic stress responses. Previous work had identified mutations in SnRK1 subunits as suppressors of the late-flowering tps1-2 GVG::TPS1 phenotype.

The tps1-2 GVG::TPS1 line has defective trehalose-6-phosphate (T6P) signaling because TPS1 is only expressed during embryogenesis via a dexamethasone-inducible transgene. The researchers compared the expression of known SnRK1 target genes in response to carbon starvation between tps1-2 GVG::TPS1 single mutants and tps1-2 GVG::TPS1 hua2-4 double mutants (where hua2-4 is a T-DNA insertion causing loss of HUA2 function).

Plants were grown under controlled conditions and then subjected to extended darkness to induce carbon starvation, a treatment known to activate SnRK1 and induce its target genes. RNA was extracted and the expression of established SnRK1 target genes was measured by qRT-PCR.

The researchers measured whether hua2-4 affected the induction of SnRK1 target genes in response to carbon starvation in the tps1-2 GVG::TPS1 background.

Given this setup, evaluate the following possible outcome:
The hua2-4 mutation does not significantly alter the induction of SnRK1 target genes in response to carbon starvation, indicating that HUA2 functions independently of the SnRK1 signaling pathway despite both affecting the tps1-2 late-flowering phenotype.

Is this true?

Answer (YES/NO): NO